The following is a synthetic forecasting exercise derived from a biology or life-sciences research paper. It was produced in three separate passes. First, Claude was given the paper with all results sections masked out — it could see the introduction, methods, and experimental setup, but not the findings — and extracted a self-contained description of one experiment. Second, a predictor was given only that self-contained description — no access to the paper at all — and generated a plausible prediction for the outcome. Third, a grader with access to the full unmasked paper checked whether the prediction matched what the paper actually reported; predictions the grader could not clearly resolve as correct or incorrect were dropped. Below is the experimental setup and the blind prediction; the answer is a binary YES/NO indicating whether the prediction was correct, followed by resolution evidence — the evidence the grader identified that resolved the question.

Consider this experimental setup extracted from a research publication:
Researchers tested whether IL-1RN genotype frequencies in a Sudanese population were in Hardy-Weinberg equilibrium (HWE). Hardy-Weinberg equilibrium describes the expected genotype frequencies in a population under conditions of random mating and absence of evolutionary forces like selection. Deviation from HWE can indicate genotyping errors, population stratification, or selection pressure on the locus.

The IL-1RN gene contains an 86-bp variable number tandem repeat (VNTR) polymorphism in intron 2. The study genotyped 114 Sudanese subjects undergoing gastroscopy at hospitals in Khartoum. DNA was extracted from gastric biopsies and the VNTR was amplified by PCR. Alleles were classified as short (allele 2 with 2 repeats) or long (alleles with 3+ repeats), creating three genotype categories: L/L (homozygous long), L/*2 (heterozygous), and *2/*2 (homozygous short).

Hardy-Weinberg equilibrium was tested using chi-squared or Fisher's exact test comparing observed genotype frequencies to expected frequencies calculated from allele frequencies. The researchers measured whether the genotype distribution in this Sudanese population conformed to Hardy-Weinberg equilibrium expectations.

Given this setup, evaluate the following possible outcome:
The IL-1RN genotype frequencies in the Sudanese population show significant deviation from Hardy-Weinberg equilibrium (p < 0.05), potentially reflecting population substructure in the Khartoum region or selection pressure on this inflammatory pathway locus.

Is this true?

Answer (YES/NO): NO